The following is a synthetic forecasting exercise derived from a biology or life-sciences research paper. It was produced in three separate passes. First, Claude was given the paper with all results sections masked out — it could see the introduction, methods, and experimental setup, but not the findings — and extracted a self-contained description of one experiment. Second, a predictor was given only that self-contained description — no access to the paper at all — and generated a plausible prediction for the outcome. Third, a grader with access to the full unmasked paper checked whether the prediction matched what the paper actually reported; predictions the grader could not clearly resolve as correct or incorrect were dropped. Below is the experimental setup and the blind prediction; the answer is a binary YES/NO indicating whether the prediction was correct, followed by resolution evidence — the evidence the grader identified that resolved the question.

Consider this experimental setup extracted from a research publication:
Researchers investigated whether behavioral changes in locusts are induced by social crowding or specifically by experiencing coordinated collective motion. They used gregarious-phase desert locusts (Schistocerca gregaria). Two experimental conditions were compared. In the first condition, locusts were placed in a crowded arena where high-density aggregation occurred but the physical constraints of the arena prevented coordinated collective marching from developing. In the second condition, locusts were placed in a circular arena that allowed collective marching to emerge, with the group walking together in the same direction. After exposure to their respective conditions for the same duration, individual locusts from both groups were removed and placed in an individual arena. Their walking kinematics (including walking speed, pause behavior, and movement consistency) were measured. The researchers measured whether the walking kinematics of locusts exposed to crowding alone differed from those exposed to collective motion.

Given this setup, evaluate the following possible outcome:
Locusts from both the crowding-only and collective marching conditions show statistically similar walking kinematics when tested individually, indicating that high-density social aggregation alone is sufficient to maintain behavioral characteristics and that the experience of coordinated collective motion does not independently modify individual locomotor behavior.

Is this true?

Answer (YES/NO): NO